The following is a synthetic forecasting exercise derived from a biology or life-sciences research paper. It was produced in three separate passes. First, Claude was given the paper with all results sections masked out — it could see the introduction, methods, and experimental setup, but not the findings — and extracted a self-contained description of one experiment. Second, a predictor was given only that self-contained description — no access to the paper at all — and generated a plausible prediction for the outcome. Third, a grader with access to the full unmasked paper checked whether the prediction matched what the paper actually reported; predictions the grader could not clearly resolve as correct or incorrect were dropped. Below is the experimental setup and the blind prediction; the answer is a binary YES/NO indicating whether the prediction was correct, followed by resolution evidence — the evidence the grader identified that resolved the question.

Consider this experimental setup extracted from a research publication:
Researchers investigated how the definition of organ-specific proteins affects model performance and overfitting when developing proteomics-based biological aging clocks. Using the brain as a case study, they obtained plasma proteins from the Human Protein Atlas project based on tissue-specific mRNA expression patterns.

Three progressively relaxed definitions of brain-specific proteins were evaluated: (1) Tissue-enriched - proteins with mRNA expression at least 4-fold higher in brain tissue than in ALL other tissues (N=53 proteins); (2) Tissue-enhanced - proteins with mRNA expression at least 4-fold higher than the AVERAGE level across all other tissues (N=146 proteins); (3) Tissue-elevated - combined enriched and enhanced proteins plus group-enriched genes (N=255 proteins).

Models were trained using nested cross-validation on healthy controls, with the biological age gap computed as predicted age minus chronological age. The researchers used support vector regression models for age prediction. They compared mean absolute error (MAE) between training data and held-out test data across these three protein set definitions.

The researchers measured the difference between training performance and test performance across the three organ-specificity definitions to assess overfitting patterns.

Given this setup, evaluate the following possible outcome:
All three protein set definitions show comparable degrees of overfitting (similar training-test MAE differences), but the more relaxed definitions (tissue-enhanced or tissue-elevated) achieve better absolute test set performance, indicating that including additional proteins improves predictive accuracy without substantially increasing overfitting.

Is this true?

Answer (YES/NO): NO